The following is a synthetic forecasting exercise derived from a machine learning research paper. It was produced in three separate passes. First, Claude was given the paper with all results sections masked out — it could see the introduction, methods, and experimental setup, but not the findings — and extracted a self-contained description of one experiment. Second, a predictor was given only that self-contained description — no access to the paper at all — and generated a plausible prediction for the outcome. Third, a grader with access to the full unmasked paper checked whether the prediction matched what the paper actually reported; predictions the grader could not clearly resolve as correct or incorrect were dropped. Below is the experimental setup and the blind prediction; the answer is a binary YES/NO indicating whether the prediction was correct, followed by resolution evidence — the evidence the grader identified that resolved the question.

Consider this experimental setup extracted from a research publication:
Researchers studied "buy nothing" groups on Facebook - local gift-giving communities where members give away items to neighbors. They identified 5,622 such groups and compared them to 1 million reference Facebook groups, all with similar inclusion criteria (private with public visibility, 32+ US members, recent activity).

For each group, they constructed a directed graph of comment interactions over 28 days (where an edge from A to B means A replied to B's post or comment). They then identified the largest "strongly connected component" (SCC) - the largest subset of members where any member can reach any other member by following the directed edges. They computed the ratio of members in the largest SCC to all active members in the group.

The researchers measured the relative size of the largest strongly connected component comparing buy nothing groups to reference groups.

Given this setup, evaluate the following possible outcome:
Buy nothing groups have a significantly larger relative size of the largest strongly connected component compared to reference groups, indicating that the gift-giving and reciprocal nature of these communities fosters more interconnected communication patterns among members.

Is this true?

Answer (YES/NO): YES